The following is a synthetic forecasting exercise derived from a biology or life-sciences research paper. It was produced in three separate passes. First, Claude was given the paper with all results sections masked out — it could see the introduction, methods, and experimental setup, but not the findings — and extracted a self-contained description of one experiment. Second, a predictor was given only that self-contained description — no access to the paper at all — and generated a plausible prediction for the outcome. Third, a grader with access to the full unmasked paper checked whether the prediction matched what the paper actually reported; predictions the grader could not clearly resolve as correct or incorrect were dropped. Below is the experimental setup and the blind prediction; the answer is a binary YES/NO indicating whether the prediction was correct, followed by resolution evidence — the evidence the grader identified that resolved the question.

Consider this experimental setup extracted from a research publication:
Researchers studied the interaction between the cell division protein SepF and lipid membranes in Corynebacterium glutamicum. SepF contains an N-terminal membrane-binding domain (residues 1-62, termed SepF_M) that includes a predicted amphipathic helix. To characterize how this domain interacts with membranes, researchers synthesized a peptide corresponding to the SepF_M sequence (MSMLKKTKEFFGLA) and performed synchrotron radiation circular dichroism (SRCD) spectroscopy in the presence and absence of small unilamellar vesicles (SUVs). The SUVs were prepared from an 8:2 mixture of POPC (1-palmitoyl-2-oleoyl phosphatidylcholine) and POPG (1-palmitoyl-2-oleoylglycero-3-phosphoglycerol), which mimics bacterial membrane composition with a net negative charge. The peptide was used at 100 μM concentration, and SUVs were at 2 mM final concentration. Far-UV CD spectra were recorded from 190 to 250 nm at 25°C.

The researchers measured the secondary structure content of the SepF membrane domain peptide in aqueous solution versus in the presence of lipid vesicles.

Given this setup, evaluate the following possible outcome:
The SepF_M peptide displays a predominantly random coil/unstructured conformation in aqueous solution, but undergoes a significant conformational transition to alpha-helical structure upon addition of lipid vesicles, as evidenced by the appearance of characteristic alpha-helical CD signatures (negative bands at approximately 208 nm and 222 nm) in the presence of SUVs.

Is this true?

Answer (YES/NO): YES